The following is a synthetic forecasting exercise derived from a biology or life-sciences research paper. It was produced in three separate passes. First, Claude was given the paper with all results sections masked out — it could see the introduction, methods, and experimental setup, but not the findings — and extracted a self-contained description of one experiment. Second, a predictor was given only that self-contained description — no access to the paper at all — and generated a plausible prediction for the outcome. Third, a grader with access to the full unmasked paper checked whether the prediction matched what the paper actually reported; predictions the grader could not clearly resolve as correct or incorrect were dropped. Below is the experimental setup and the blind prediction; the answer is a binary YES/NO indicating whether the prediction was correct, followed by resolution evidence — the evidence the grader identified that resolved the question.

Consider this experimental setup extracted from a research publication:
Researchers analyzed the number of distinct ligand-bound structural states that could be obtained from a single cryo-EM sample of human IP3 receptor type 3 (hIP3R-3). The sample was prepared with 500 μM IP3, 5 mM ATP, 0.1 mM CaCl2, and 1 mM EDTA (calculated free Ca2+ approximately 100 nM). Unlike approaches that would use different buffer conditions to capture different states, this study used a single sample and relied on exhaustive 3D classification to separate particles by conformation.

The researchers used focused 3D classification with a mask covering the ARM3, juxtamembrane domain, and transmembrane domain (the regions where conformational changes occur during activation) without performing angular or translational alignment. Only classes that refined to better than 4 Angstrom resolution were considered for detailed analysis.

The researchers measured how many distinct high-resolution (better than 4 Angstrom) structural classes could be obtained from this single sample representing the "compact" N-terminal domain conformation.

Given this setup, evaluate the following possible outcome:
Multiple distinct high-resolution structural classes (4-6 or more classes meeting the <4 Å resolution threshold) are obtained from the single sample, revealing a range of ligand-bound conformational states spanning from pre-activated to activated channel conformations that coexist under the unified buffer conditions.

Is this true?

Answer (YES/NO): YES